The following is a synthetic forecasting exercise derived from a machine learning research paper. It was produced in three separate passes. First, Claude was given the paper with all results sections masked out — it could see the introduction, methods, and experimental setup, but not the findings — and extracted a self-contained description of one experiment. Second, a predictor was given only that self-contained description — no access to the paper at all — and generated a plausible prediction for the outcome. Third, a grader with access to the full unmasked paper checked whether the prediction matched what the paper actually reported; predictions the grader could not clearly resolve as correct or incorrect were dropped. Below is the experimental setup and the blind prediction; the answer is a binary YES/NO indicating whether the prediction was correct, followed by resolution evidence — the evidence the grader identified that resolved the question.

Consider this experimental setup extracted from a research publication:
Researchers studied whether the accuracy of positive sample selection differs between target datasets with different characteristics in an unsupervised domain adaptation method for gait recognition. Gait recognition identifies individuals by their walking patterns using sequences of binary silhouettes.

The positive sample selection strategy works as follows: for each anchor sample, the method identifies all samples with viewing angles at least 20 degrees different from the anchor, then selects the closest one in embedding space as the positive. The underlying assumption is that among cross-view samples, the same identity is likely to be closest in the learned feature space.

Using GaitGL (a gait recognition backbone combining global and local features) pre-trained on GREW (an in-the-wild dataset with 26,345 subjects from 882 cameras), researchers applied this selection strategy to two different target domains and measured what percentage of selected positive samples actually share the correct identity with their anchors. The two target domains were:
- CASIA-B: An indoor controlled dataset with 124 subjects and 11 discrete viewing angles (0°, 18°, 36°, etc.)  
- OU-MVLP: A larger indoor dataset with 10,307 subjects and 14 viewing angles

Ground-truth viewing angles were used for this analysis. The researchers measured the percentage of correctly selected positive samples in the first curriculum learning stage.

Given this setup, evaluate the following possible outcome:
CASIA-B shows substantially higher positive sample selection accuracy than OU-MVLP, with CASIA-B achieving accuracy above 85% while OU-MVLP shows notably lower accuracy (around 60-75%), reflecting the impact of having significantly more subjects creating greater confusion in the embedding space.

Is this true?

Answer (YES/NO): YES